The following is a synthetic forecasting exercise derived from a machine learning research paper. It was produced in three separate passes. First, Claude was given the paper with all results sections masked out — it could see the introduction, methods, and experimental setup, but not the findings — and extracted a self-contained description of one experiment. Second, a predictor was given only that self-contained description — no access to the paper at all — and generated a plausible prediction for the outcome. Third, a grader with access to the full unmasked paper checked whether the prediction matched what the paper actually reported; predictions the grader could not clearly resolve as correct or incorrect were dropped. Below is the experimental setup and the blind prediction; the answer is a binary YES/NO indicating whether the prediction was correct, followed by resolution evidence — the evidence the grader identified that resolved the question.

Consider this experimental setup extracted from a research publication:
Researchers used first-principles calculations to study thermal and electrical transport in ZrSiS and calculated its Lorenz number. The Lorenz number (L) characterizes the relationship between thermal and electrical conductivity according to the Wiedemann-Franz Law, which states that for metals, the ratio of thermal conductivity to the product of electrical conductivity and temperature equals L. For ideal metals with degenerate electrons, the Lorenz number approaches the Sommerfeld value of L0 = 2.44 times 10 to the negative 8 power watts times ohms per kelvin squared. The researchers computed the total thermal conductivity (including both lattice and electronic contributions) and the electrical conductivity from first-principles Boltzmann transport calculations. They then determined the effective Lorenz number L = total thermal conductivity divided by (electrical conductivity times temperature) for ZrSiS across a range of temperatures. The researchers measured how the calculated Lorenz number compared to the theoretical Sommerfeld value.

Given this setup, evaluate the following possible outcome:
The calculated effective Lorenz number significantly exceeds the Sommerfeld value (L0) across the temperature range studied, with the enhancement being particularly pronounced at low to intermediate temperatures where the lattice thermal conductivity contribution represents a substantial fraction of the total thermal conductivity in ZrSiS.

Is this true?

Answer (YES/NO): YES